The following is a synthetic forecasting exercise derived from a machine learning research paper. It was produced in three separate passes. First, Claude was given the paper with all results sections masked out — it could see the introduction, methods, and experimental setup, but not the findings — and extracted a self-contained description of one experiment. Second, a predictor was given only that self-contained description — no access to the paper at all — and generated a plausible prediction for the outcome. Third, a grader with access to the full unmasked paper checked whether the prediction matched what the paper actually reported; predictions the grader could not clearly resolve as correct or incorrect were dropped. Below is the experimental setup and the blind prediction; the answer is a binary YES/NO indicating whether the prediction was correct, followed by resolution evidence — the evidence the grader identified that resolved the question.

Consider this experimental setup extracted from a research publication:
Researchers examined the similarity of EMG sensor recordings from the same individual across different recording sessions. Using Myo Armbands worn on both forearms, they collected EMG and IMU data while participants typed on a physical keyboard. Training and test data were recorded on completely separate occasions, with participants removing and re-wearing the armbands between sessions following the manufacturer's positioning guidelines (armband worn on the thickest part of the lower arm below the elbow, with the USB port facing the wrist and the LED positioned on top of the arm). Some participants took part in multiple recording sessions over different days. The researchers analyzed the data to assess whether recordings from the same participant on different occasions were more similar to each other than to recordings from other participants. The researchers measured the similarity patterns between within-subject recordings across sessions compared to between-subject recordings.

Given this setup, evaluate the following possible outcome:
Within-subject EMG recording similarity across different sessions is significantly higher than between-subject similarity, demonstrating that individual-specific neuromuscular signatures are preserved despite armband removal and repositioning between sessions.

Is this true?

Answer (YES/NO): NO